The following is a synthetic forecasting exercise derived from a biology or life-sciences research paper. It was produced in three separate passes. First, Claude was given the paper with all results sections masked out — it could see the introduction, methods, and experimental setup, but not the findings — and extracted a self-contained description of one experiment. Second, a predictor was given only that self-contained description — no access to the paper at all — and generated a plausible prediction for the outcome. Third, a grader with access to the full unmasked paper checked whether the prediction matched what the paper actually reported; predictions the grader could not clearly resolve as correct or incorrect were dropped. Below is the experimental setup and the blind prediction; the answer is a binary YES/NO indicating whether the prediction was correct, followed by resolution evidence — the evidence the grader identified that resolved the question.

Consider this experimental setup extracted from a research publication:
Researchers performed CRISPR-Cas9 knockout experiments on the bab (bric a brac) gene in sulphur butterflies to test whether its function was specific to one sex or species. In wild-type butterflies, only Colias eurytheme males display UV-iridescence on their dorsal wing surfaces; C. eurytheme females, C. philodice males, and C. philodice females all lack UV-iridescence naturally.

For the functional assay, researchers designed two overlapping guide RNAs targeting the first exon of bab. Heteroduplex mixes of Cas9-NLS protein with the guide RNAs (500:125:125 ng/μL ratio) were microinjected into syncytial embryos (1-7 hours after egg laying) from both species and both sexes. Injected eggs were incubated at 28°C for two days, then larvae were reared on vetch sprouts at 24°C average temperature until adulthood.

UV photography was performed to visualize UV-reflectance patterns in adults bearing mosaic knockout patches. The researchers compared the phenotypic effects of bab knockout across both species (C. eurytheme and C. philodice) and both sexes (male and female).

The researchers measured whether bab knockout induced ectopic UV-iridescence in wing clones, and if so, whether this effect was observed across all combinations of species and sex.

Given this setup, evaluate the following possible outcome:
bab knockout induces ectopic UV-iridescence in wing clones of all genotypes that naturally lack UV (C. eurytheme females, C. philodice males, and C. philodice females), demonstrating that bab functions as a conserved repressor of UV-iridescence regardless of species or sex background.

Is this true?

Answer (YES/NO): YES